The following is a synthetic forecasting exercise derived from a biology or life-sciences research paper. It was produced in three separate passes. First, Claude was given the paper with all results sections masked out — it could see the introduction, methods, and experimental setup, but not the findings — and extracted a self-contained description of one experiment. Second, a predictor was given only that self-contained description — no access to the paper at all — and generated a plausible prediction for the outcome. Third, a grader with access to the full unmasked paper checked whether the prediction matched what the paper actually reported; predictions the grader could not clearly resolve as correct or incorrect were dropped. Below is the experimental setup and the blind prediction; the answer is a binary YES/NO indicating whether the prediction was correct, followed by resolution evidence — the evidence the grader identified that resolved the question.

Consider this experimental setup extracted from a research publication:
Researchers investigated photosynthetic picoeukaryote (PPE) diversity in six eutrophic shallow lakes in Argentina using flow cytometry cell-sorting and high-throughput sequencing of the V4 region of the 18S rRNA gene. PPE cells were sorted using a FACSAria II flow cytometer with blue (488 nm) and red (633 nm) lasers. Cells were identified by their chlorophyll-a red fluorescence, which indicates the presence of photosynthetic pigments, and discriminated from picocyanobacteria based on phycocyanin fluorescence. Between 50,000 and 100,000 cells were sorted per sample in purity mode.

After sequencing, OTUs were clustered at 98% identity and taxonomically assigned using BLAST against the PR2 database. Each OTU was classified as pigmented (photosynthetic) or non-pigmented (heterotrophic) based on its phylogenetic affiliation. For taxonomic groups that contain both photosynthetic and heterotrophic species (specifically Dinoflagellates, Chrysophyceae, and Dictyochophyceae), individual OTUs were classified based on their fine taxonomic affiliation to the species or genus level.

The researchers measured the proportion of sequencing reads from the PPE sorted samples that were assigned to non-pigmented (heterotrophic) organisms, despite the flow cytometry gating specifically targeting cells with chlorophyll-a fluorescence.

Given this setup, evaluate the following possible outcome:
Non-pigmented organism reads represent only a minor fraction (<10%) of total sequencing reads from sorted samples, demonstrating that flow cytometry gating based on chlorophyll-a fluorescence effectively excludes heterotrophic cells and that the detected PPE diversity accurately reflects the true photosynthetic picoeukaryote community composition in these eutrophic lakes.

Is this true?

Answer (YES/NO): NO